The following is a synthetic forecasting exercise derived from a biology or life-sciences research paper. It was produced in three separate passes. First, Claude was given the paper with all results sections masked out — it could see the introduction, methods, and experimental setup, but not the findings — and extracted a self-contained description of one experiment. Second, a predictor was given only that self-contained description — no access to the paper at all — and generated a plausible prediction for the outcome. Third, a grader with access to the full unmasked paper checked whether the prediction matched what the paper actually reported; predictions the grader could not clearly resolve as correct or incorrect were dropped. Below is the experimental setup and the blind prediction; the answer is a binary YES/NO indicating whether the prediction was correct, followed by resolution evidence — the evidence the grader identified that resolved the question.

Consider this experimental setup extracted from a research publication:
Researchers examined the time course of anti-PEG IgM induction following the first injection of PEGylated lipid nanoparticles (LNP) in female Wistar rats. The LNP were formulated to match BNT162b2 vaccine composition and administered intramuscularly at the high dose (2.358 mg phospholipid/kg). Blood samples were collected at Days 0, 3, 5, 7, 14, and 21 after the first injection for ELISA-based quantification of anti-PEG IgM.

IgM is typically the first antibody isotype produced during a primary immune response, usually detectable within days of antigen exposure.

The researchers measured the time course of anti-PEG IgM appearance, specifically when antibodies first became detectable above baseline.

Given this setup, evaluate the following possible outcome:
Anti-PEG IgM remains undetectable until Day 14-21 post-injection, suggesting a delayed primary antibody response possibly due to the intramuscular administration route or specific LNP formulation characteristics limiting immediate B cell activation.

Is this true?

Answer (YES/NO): NO